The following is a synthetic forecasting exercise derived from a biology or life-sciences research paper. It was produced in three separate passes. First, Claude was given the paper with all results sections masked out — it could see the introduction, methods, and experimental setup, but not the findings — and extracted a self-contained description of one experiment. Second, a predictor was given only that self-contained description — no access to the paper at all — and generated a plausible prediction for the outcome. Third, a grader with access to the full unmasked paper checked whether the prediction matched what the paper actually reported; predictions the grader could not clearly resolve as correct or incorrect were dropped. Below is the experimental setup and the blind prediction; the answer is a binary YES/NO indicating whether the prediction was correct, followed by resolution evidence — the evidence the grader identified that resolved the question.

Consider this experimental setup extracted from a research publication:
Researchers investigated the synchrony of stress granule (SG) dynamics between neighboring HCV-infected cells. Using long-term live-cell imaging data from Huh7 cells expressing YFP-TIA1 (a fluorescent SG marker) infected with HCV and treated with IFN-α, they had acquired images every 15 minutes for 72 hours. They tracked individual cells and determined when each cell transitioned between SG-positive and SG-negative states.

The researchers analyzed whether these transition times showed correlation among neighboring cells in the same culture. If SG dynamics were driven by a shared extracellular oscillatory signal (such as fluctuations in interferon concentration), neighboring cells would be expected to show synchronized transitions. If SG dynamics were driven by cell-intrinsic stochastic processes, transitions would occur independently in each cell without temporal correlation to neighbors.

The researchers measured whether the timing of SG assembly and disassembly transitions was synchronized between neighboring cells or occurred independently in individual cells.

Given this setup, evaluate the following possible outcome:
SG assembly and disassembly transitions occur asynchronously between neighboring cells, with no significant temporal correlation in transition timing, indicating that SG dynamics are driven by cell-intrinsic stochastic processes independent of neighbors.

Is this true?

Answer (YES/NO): YES